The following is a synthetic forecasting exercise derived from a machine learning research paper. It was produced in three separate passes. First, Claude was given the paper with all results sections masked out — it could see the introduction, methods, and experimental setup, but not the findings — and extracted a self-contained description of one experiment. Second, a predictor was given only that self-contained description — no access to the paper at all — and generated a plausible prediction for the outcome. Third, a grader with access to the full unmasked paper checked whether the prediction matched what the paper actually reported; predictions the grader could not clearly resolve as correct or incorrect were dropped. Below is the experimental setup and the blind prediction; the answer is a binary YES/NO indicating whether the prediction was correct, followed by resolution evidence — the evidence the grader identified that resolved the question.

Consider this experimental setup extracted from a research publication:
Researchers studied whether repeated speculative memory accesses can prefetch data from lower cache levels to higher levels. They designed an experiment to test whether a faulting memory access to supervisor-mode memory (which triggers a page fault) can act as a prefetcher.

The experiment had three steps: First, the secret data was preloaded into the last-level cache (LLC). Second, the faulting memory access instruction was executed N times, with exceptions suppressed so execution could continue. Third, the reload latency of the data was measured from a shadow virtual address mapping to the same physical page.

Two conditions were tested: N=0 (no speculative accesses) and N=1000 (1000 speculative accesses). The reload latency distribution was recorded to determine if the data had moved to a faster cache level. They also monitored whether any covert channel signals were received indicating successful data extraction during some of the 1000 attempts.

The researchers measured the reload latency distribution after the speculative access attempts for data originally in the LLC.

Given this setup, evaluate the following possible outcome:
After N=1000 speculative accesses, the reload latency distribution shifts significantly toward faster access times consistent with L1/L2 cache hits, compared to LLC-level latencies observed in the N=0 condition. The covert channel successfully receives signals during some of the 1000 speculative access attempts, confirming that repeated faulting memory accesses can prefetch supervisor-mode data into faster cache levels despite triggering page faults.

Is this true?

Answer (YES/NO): YES